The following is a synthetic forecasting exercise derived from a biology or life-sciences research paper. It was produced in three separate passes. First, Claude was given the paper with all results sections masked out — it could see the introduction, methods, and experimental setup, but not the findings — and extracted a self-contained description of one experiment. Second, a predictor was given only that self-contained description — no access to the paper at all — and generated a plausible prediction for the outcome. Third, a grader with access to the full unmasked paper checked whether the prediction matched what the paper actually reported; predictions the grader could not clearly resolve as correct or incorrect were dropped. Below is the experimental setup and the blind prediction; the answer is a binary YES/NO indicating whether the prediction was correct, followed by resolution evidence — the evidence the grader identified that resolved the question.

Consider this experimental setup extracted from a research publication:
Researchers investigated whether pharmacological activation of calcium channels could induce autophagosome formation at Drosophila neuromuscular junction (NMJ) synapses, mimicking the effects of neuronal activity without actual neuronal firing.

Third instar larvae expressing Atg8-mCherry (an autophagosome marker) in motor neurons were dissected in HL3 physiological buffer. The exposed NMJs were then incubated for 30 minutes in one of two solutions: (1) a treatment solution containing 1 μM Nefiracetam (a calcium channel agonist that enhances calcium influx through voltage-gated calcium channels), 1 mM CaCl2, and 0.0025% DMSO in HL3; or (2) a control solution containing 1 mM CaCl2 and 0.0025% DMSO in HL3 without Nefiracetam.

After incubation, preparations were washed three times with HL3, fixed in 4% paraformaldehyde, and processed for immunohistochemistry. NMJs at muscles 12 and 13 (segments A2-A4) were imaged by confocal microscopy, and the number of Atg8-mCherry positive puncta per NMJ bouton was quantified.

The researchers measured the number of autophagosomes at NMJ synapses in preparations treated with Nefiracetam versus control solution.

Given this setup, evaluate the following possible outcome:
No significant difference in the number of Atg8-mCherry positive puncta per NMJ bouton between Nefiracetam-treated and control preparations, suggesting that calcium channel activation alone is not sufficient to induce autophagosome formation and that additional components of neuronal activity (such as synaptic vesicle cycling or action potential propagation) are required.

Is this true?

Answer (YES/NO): NO